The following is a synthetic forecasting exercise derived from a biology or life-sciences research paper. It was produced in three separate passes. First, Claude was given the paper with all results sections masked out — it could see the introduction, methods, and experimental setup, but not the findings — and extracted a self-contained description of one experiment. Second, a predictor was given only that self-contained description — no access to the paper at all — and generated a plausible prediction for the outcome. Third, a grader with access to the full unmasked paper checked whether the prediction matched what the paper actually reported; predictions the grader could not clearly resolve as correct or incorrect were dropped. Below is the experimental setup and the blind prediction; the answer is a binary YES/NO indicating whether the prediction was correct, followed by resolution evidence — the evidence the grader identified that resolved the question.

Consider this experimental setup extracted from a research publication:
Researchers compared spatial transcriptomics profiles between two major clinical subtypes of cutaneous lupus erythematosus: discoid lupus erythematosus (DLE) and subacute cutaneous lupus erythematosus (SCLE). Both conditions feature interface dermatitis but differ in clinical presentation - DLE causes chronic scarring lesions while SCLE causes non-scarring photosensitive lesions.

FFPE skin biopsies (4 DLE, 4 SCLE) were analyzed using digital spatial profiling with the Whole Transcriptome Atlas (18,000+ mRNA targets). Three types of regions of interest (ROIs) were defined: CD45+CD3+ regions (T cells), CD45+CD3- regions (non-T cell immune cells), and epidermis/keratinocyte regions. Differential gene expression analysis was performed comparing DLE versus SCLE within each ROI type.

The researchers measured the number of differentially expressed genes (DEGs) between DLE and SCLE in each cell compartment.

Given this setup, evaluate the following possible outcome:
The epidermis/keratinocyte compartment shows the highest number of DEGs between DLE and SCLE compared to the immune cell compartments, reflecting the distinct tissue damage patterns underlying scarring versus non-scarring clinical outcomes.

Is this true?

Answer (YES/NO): YES